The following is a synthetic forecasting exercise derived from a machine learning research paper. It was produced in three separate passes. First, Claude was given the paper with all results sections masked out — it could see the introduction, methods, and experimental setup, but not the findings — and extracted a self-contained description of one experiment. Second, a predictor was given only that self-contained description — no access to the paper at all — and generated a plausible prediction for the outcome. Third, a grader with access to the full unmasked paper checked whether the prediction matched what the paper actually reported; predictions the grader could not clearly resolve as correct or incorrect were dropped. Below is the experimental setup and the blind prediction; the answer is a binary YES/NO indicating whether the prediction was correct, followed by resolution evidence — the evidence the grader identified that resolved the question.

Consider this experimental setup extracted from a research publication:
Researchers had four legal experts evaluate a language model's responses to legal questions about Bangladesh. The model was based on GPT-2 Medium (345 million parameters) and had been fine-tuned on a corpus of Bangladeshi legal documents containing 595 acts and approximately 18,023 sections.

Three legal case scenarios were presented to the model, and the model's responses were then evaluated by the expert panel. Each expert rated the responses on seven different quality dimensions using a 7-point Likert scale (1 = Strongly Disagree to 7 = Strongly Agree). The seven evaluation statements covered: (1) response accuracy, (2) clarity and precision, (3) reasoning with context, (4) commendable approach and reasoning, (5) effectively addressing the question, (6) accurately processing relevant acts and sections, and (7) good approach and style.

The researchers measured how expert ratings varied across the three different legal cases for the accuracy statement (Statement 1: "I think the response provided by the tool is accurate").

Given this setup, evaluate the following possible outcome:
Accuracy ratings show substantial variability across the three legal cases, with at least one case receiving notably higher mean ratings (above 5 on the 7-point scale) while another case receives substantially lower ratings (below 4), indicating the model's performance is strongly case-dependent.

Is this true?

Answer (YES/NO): YES